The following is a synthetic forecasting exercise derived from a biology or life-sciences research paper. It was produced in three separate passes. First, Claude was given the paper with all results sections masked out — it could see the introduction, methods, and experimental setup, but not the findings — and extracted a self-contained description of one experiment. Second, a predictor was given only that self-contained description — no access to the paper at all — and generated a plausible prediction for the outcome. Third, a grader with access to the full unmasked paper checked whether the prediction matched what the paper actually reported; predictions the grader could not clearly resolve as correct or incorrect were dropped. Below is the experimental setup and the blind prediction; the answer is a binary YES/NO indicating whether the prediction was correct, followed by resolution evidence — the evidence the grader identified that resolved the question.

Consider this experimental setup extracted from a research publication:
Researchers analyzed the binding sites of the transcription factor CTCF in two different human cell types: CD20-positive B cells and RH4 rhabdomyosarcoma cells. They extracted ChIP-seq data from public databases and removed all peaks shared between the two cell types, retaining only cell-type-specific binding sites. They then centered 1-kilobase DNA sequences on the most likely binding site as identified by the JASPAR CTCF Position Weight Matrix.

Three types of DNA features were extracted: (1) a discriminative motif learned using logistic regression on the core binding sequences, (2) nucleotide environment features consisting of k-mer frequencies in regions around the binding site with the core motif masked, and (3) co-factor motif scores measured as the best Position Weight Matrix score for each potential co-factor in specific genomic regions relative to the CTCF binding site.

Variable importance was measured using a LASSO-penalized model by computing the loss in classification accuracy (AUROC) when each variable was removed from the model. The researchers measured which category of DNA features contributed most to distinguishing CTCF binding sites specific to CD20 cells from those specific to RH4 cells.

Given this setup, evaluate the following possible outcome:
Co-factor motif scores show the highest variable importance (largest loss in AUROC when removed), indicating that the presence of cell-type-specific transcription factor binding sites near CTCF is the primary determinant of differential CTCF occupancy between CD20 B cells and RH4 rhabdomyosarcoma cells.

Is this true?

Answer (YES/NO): NO